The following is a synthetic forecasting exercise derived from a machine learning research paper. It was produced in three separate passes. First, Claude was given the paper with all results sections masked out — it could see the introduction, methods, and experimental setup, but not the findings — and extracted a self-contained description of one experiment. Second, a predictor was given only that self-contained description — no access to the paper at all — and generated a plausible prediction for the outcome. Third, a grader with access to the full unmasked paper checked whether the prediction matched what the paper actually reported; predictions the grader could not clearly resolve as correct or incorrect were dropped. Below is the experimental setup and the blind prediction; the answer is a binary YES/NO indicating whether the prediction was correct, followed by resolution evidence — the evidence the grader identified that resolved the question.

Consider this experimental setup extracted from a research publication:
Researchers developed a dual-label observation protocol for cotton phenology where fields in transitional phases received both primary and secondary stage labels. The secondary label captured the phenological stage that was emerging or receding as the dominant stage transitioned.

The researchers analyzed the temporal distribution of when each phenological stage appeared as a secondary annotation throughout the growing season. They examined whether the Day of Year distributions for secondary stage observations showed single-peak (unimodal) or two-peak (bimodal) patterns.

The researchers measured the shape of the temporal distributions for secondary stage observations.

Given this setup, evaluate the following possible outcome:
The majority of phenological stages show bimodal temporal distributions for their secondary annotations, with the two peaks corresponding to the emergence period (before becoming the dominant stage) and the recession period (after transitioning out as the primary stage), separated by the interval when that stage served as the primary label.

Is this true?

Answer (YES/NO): YES